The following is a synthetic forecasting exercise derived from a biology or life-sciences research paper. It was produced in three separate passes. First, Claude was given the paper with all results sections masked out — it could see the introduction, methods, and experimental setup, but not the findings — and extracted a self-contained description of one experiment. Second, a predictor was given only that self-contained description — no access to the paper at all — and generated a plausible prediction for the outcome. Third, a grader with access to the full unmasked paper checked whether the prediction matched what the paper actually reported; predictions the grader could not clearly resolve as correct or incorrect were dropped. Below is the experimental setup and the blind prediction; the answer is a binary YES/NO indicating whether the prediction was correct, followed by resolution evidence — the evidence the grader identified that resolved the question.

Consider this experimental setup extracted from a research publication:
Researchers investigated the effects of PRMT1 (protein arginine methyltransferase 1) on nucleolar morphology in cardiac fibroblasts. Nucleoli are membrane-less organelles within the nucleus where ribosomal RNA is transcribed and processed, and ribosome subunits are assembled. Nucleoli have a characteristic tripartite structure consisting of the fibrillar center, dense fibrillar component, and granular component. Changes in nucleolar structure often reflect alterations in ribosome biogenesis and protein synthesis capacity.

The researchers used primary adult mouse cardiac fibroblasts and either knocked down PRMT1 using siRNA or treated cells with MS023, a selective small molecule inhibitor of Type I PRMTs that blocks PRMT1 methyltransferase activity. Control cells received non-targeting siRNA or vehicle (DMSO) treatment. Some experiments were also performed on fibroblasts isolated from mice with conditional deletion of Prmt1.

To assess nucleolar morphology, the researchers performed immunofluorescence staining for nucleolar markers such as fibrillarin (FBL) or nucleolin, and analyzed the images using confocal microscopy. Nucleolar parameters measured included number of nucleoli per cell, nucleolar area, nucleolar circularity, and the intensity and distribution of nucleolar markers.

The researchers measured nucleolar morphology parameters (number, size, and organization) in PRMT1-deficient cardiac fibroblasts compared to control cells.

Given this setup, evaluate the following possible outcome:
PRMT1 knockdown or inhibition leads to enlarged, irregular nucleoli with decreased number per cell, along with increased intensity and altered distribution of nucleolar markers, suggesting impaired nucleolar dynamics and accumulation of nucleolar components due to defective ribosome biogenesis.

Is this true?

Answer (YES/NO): NO